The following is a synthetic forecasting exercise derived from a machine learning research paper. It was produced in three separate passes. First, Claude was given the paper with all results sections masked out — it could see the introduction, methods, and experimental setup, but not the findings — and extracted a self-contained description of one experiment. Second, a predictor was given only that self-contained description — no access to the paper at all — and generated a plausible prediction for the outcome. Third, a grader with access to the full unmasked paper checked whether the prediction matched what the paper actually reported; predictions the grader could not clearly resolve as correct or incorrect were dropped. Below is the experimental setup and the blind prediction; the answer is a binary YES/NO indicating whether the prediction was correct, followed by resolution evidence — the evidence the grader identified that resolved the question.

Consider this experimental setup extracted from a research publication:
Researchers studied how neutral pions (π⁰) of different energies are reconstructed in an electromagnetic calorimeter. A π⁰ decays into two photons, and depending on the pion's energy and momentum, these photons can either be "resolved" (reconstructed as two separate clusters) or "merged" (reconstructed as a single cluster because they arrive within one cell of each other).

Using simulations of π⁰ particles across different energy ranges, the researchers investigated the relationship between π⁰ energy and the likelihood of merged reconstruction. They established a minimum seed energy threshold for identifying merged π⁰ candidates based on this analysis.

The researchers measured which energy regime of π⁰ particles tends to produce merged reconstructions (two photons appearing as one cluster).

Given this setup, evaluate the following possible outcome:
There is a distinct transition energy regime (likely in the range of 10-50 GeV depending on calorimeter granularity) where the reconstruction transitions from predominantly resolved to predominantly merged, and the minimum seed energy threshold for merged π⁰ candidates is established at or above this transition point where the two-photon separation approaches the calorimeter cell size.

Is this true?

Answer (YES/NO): NO